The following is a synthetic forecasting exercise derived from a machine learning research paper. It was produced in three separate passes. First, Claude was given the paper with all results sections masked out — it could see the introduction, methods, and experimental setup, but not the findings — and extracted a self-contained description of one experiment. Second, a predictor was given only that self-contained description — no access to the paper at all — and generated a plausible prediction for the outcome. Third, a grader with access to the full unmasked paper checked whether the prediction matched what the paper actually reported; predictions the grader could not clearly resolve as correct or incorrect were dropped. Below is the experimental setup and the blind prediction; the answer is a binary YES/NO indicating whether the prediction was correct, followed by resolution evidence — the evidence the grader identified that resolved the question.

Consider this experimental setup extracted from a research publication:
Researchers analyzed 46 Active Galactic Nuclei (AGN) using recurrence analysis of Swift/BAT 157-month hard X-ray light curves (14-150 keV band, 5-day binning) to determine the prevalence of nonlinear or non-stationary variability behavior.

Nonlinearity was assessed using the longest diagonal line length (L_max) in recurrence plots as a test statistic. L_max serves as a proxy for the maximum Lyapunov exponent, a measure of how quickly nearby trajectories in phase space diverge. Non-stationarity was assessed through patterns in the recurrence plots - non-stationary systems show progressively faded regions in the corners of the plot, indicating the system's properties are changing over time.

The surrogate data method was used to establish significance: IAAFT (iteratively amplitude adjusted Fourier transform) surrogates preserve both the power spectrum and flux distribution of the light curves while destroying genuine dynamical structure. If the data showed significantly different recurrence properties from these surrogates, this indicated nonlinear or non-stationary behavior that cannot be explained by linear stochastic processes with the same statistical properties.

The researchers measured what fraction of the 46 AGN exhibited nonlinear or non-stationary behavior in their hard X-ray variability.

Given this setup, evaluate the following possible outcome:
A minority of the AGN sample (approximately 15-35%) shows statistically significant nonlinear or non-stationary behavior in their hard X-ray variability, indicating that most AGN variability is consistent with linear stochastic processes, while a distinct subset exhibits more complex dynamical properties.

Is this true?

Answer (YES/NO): NO